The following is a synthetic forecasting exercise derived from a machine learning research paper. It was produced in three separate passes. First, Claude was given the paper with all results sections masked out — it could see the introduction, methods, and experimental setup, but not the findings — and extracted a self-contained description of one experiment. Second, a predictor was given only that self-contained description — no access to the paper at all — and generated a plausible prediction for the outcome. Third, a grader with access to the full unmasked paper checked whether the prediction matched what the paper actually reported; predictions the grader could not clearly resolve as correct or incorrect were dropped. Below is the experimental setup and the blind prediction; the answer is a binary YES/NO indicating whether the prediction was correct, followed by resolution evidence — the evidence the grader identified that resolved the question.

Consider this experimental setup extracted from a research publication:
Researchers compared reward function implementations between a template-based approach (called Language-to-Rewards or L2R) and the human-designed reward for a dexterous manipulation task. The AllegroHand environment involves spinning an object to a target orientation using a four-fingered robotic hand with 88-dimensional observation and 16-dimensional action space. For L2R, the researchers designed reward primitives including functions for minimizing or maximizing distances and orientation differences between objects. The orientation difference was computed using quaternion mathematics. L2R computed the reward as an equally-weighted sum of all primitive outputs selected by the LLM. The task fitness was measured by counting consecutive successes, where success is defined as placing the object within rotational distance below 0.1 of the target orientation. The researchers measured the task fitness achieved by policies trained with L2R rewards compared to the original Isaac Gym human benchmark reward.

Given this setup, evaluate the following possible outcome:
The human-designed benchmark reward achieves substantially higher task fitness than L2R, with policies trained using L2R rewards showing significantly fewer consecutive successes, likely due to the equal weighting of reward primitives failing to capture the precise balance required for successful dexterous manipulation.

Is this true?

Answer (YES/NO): YES